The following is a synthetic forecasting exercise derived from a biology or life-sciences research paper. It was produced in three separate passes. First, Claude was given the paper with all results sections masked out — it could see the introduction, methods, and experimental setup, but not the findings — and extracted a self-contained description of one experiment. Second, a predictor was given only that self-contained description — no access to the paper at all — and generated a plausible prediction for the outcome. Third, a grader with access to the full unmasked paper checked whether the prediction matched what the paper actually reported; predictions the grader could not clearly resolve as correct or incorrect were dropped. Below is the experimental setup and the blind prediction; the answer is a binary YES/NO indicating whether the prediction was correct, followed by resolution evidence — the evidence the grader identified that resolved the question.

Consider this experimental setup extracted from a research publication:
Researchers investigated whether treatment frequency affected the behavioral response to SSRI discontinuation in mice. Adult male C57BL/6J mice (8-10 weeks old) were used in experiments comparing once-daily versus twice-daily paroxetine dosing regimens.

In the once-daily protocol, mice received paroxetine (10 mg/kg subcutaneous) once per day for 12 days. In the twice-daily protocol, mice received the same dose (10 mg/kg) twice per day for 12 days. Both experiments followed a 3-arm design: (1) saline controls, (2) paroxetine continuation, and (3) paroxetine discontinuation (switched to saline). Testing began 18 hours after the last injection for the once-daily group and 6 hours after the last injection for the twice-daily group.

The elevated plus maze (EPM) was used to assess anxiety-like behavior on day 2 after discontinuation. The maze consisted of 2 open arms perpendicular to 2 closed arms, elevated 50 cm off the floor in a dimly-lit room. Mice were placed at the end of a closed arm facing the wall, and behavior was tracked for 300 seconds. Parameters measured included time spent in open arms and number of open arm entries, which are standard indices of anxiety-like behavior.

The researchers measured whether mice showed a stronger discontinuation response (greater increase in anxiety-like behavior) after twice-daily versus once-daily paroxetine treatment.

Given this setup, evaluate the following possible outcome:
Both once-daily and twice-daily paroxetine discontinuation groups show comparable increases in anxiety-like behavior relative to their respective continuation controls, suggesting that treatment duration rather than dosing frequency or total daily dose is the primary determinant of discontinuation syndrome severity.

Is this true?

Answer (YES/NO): YES